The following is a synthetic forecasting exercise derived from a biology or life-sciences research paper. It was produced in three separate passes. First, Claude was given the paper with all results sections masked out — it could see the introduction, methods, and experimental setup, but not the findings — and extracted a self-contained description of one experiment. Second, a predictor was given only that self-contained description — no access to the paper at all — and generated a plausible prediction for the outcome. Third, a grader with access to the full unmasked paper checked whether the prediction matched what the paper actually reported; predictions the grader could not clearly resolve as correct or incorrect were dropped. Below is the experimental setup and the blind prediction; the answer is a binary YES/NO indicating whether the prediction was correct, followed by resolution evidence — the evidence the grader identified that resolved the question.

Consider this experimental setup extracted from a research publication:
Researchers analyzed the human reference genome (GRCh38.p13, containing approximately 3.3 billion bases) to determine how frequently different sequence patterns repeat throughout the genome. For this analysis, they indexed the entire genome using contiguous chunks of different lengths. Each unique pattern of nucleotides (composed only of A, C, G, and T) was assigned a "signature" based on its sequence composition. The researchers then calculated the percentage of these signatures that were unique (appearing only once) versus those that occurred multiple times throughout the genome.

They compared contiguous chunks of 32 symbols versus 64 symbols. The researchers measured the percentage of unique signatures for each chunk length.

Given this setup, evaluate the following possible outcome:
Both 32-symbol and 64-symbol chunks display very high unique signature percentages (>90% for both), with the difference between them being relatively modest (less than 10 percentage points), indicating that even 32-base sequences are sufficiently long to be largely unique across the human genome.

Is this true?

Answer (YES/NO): NO